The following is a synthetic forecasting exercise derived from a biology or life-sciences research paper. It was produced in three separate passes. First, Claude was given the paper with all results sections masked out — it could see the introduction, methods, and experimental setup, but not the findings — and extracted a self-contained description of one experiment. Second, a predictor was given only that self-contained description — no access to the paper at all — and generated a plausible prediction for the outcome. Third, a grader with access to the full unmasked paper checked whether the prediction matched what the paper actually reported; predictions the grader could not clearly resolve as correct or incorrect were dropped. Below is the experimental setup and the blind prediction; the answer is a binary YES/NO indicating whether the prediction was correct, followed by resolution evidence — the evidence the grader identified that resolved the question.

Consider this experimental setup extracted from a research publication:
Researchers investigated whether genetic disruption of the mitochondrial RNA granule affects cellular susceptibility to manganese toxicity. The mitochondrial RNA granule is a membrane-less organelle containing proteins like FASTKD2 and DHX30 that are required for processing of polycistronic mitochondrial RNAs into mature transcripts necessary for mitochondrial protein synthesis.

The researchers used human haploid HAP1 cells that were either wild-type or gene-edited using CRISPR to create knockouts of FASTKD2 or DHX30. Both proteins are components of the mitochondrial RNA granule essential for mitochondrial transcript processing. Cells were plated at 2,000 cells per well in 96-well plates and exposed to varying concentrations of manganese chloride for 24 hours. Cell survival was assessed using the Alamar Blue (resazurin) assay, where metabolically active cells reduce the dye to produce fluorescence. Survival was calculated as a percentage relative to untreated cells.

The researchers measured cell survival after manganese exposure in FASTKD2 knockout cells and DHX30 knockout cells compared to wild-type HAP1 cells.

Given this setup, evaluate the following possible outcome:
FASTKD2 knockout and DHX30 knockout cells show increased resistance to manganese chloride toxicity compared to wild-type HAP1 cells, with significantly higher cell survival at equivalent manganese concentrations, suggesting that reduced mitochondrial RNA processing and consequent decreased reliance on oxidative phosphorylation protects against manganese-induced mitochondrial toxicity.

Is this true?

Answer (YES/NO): YES